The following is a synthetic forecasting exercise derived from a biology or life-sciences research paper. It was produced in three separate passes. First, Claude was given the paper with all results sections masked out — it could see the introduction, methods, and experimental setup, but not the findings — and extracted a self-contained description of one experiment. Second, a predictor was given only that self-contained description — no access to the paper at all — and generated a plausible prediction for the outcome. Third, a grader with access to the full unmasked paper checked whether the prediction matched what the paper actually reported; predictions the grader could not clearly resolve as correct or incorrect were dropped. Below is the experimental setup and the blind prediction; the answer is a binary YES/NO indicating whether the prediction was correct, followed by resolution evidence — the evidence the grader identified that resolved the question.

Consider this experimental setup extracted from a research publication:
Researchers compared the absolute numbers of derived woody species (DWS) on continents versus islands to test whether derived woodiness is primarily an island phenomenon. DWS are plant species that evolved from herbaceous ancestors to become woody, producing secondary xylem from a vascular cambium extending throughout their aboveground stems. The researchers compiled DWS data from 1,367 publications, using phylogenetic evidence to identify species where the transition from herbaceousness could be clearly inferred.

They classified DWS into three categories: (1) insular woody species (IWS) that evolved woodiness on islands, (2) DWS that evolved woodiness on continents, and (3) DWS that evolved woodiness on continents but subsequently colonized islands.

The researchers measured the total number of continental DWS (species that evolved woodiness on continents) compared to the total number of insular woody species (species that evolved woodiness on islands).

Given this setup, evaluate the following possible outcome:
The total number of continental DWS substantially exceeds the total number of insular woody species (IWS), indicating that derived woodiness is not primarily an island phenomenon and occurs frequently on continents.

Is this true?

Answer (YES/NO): YES